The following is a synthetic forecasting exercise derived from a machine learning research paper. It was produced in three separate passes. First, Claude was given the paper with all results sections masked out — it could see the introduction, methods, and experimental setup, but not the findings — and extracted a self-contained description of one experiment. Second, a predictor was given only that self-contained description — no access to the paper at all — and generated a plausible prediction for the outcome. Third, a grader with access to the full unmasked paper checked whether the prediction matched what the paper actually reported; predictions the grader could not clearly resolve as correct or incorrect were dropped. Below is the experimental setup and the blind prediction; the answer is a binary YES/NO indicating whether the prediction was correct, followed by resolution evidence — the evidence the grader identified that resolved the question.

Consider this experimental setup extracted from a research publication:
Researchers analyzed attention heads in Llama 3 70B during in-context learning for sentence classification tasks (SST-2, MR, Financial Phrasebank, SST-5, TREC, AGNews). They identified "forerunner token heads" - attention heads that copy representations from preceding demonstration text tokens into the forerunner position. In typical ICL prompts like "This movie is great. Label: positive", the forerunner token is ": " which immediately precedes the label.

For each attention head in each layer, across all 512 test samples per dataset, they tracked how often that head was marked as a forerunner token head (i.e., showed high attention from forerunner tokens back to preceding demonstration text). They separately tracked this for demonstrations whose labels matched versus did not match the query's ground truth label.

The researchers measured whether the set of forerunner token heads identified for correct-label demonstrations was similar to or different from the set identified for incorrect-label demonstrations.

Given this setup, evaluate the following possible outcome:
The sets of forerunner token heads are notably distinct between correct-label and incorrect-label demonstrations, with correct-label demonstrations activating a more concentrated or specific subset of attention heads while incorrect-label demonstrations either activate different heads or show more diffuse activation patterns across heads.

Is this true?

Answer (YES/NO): NO